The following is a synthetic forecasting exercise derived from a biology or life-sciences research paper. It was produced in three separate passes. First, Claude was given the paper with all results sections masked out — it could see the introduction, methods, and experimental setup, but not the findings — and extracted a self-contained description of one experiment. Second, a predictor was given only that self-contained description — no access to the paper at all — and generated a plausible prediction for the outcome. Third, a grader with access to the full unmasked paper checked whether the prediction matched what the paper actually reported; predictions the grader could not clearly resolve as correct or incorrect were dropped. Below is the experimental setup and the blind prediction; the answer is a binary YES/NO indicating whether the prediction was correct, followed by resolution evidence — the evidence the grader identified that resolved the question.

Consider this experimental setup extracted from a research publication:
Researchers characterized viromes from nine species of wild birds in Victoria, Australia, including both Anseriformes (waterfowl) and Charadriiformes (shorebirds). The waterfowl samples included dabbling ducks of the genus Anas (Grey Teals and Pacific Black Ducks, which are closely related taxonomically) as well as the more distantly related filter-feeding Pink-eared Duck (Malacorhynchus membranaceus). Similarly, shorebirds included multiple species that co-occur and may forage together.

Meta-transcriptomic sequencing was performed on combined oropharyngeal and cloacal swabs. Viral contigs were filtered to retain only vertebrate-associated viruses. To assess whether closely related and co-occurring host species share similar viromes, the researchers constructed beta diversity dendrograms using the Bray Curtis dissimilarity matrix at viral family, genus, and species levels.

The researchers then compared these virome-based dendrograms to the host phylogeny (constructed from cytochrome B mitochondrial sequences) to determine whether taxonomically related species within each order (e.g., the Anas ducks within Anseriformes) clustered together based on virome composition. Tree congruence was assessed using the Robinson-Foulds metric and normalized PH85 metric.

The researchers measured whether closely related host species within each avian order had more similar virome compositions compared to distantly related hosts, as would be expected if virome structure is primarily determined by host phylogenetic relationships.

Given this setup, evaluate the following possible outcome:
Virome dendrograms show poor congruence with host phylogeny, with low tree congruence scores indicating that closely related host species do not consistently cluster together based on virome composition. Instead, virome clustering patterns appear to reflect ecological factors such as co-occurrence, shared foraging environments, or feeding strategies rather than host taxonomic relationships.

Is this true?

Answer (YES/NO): NO